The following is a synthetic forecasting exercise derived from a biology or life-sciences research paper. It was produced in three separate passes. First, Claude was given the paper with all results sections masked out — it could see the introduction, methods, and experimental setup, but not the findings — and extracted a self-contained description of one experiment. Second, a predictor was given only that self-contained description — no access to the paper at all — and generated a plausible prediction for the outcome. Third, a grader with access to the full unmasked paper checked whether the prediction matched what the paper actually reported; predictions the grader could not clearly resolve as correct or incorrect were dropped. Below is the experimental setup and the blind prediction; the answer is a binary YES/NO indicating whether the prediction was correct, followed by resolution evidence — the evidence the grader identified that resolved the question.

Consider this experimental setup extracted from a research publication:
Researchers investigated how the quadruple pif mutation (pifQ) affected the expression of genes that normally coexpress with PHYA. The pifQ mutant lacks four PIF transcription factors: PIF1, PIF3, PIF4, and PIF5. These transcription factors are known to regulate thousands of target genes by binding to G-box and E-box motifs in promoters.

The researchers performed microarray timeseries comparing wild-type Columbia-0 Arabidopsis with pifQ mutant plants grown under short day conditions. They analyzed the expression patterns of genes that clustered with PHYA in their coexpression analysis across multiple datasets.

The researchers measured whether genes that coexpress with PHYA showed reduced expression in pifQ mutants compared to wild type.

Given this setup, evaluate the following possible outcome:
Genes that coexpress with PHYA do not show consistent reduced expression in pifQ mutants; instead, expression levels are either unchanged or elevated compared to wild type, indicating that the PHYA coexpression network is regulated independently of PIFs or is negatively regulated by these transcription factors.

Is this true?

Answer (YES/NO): NO